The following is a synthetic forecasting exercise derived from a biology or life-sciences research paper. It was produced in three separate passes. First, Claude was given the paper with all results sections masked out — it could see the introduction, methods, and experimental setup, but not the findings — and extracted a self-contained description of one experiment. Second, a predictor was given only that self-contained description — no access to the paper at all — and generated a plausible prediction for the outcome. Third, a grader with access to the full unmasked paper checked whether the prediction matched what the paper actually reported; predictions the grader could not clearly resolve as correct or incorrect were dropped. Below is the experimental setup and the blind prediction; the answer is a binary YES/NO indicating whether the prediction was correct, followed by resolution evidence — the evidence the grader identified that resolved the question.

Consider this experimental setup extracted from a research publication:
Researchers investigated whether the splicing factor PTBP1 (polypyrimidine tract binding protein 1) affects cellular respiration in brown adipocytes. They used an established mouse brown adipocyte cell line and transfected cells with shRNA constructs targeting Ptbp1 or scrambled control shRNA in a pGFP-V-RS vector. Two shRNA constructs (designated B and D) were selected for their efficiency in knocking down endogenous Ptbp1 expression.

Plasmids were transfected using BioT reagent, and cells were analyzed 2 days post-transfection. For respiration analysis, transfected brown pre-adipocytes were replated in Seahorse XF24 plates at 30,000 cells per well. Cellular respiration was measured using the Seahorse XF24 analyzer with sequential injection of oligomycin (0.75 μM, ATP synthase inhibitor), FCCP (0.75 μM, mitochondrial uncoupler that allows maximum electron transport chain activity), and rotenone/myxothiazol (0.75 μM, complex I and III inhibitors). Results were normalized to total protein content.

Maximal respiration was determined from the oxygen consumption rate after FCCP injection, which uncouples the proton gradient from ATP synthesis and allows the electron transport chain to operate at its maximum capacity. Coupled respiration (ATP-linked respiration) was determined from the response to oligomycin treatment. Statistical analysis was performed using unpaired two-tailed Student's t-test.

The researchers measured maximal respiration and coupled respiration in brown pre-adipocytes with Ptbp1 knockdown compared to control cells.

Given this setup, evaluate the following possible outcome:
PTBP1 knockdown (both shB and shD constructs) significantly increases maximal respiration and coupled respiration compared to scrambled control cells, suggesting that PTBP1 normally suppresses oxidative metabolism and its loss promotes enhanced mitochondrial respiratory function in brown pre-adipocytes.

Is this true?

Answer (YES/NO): NO